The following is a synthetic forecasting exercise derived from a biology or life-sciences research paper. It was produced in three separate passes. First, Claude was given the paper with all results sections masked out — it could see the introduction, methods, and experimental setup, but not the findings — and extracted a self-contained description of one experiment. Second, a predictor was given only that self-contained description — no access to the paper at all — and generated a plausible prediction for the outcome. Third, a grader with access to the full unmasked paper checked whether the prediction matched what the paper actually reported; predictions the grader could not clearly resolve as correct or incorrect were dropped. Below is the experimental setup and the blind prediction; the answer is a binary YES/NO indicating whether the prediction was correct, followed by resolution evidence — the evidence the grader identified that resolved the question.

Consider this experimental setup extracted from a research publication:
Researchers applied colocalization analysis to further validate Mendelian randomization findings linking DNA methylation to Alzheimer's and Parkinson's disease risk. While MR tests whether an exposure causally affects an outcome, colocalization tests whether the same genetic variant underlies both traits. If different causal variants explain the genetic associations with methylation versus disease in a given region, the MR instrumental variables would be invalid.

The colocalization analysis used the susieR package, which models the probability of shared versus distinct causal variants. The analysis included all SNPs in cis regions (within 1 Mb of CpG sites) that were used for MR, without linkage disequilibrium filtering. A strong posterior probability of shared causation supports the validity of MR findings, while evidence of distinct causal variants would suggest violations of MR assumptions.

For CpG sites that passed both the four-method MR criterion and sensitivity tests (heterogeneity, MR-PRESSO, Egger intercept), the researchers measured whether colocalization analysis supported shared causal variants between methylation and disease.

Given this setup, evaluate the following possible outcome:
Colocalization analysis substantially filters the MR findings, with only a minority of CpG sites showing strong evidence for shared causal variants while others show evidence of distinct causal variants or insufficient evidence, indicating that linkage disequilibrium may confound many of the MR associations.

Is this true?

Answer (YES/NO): YES